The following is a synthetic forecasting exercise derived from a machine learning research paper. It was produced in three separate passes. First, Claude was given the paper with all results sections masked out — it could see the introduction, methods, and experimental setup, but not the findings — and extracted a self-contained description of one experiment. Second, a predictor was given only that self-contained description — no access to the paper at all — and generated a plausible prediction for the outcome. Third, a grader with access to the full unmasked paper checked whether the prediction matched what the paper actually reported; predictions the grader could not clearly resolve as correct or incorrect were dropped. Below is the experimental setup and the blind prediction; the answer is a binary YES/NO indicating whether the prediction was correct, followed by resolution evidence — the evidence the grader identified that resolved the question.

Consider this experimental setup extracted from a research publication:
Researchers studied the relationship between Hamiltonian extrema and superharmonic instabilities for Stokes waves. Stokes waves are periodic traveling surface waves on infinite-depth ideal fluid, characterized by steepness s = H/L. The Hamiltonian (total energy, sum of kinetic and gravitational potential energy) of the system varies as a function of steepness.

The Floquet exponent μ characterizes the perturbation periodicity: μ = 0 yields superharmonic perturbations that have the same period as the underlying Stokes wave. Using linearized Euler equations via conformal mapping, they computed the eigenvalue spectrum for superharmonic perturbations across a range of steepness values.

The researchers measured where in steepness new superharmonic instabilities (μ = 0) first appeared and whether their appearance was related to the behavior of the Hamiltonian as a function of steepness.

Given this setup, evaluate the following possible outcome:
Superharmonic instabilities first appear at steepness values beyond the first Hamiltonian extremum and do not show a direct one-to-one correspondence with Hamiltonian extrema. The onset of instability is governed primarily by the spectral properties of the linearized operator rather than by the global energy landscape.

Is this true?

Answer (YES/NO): NO